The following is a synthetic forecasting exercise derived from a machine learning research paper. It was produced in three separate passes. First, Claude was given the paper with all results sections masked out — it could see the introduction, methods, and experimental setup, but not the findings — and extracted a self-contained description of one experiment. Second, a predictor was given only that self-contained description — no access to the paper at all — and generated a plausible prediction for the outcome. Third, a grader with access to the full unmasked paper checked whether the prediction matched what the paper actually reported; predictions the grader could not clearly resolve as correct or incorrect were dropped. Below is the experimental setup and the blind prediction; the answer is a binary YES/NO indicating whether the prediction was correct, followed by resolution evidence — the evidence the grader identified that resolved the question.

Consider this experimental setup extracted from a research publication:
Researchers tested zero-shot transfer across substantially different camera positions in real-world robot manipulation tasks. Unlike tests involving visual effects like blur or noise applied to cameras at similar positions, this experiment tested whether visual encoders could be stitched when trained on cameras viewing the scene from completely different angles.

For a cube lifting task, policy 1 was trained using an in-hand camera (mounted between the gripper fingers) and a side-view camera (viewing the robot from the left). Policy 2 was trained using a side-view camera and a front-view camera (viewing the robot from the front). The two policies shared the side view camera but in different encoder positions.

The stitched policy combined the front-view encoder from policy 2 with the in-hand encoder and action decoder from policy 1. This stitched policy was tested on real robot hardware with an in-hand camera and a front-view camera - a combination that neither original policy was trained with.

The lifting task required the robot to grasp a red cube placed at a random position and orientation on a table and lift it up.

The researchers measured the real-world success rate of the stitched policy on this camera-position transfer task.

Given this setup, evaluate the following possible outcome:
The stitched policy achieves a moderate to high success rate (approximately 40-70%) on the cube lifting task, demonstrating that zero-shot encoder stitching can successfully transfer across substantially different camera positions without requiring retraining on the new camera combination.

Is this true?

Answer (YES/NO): NO